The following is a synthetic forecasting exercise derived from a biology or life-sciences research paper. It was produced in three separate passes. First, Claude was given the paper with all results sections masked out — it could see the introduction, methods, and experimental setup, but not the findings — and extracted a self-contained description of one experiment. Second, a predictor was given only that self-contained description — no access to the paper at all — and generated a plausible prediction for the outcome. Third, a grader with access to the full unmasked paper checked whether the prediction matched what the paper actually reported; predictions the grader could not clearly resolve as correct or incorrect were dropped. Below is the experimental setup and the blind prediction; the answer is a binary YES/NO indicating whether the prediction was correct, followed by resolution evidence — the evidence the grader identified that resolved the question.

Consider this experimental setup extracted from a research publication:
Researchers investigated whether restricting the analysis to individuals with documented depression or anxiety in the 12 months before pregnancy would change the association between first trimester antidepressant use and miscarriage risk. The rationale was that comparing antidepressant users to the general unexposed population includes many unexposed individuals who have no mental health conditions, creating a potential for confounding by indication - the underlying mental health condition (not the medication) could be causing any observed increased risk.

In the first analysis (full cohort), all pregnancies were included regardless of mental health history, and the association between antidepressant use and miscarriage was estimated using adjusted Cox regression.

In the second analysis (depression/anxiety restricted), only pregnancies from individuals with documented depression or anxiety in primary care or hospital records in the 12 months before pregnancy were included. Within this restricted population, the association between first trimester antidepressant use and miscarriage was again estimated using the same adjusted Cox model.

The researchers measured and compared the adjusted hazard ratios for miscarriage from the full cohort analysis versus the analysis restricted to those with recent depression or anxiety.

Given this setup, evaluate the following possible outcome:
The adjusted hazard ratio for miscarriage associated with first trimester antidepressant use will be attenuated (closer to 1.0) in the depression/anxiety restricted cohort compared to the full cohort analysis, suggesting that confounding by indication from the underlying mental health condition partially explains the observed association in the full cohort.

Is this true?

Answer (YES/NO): NO